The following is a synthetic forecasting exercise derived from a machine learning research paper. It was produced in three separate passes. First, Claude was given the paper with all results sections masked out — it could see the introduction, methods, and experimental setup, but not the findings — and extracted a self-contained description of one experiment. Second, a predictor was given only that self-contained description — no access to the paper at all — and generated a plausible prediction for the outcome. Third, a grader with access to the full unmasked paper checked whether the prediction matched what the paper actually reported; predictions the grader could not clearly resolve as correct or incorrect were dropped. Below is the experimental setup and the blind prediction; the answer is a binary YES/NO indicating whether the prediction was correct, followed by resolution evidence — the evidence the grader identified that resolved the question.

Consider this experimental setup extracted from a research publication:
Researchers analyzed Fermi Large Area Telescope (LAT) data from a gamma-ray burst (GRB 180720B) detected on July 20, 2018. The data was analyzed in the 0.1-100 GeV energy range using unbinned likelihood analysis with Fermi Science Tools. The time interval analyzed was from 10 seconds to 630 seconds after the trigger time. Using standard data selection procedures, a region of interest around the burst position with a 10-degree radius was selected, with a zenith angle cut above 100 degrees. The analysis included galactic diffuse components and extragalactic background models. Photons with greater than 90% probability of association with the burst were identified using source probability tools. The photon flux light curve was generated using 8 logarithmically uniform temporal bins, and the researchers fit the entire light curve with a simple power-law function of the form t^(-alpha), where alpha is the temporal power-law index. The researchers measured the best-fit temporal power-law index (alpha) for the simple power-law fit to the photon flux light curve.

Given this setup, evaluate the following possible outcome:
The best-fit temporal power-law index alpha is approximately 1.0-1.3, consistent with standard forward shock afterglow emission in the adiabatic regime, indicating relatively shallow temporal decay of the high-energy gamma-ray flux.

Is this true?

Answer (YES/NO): NO